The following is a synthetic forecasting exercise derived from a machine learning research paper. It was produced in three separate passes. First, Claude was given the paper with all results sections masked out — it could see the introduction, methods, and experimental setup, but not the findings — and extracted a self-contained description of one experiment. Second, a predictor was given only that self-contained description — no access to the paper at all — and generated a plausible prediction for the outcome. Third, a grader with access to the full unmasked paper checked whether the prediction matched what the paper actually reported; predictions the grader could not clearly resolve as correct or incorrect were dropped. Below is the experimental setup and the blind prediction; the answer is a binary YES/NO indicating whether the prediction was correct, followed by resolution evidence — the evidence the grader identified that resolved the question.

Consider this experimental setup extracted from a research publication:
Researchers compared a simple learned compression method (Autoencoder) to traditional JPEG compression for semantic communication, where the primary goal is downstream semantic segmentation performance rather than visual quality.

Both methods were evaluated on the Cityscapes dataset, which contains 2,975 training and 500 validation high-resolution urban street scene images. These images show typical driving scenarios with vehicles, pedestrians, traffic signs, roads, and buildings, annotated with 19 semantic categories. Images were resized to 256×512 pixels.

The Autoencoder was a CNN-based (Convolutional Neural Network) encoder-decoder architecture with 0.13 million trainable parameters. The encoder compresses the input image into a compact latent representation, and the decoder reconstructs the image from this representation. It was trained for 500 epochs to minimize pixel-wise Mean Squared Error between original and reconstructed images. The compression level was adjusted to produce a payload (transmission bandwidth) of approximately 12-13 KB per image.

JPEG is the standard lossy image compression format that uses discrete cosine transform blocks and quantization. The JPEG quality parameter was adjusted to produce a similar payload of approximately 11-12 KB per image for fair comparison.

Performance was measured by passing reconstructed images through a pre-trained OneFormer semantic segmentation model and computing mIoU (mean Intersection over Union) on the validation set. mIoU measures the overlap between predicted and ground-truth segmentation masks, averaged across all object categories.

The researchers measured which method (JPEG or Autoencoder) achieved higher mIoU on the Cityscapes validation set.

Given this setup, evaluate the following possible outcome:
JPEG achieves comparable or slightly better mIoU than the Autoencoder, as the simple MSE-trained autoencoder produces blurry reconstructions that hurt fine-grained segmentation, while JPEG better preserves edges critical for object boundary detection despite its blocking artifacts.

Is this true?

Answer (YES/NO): NO